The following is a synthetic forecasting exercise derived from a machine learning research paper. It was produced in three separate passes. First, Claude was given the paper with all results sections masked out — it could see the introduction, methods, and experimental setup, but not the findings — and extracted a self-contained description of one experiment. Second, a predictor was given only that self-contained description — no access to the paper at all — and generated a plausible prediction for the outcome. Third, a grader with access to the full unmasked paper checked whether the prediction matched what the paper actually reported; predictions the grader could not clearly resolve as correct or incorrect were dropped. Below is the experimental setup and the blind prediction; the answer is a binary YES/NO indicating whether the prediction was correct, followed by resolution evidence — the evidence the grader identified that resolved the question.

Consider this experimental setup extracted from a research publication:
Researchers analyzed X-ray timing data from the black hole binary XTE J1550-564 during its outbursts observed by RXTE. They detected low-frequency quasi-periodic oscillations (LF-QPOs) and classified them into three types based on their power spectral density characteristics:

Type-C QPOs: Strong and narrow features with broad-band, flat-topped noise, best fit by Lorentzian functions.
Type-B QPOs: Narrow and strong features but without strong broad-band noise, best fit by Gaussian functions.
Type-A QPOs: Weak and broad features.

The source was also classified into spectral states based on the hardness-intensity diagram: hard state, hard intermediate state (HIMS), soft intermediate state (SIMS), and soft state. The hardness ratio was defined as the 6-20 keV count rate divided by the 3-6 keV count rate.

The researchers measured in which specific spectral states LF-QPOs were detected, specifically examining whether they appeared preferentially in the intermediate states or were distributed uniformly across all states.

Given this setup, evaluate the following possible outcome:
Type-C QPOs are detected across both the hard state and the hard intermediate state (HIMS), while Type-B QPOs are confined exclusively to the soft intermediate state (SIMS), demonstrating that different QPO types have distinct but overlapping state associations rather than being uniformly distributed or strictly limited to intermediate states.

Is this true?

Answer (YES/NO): YES